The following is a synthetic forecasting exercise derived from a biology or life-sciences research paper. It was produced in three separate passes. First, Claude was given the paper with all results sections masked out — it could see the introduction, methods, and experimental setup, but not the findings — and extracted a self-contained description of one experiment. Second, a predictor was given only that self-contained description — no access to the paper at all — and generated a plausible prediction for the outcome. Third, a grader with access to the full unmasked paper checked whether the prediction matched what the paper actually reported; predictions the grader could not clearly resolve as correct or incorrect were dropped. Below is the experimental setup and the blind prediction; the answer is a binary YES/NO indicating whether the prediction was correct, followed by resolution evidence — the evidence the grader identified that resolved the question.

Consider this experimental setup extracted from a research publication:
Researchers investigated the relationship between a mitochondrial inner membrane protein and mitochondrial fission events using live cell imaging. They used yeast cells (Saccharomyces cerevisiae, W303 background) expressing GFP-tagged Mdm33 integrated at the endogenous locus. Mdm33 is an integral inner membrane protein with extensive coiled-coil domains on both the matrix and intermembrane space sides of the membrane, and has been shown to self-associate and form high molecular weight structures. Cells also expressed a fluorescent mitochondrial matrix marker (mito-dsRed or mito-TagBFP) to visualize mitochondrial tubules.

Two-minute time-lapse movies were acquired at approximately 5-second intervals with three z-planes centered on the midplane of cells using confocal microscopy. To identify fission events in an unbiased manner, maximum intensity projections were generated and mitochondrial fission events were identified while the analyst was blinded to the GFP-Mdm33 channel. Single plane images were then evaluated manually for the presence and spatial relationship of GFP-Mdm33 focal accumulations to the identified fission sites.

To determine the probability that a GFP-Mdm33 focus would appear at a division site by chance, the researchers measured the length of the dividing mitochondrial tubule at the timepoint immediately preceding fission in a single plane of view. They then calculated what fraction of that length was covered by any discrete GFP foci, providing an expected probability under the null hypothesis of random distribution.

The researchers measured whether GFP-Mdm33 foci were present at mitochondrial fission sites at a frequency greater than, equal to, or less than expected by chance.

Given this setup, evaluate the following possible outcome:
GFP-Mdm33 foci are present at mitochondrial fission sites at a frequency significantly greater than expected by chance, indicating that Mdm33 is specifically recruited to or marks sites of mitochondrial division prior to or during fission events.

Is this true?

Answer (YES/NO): YES